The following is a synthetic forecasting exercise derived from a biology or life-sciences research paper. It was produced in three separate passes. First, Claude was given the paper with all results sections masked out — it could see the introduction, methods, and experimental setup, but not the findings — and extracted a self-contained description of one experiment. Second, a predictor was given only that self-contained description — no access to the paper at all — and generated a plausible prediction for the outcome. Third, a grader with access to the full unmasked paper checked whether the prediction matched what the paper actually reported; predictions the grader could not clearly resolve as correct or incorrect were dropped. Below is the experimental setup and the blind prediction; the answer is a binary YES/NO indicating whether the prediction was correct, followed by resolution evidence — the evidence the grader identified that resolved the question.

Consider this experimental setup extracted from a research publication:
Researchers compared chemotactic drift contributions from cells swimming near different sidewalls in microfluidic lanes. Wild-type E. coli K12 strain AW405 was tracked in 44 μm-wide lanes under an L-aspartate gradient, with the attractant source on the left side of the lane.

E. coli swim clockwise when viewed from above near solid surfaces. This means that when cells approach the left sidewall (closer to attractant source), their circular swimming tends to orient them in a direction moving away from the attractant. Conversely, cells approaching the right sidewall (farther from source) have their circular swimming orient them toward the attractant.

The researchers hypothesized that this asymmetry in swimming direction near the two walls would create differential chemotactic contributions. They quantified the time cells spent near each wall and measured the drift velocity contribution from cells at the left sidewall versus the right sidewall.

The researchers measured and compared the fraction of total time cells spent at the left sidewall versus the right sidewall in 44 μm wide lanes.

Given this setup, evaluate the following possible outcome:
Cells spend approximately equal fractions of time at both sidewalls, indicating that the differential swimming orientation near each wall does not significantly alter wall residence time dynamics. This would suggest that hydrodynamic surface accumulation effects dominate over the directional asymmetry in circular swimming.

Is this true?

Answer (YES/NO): YES